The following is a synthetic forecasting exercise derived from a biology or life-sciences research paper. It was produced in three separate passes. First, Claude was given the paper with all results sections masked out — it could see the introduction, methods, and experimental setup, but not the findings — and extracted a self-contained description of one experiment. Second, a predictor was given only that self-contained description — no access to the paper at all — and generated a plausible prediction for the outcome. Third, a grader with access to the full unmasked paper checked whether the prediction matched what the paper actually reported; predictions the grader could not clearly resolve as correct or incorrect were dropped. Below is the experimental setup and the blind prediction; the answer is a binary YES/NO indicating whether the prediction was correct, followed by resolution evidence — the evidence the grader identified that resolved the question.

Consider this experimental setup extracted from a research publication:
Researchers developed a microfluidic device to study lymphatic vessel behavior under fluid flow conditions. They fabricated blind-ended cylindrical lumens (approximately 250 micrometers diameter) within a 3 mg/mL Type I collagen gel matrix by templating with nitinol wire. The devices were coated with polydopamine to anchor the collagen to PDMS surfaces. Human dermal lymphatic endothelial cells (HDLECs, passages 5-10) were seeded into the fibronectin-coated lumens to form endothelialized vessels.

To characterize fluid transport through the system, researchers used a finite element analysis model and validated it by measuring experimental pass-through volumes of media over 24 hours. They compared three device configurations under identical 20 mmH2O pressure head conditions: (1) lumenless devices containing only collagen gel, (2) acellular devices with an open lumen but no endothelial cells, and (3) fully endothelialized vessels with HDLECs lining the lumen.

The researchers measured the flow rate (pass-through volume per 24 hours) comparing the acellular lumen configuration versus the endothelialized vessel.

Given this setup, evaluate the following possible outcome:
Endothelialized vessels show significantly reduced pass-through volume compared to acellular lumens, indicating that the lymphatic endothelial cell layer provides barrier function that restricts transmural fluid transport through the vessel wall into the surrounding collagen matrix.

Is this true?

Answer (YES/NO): NO